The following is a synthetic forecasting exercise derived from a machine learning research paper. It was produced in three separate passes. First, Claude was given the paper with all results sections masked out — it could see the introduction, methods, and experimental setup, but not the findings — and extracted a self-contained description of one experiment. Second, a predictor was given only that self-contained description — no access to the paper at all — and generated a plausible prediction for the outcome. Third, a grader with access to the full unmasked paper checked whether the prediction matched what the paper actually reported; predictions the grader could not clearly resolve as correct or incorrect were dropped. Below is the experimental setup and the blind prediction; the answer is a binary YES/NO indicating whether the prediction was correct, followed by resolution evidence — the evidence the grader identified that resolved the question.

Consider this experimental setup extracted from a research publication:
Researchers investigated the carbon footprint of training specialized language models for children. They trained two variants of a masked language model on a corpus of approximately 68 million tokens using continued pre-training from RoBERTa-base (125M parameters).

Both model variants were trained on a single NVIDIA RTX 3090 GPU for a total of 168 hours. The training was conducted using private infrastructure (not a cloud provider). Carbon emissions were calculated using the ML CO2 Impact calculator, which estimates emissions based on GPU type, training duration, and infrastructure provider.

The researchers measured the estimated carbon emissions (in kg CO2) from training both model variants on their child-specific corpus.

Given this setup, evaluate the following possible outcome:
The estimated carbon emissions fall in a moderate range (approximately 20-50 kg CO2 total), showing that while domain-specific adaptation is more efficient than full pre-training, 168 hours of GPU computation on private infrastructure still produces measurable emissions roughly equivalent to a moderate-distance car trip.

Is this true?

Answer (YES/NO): YES